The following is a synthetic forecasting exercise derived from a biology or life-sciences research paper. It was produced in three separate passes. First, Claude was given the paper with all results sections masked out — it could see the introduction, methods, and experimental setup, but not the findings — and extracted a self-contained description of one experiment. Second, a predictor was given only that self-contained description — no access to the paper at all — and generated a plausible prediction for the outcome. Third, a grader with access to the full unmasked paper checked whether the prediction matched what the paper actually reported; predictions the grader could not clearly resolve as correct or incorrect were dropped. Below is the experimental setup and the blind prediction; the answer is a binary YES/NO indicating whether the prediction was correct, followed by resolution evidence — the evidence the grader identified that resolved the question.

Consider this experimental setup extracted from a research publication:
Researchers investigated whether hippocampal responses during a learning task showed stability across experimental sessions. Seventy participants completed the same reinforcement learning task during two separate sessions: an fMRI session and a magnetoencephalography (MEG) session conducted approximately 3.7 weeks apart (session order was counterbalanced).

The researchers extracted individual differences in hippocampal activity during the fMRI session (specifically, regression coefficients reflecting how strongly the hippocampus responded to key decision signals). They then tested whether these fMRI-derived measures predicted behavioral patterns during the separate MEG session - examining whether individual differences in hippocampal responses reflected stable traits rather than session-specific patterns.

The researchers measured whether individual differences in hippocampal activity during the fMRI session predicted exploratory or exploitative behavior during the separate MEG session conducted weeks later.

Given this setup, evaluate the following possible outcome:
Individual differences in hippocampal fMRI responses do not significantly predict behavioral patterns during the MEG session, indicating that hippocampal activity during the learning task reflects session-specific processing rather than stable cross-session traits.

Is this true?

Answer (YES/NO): NO